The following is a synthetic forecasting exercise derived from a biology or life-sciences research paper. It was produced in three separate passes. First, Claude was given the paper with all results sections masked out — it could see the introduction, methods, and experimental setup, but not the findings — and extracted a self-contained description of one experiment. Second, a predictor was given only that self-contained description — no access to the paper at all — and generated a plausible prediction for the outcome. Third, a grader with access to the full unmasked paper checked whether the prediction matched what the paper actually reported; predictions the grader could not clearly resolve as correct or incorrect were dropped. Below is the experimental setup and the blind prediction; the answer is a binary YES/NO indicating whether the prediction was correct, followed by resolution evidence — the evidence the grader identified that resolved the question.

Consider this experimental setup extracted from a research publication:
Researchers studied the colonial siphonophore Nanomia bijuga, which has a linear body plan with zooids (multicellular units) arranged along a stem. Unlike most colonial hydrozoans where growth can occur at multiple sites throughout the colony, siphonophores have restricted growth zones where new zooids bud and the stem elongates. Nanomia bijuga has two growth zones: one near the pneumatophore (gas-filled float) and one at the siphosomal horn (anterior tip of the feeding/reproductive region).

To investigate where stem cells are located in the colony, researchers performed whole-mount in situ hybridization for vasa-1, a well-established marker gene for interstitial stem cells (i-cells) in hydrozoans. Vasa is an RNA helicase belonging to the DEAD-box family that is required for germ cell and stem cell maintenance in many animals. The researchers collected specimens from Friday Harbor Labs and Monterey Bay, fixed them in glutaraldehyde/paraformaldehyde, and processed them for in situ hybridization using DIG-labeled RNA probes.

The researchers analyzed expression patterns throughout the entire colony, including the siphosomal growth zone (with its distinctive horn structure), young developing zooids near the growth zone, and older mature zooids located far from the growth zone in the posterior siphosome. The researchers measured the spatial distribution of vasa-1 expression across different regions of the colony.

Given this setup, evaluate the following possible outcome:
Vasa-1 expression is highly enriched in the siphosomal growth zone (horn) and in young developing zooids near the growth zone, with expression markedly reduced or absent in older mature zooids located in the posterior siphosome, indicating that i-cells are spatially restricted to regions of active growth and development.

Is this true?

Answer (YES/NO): YES